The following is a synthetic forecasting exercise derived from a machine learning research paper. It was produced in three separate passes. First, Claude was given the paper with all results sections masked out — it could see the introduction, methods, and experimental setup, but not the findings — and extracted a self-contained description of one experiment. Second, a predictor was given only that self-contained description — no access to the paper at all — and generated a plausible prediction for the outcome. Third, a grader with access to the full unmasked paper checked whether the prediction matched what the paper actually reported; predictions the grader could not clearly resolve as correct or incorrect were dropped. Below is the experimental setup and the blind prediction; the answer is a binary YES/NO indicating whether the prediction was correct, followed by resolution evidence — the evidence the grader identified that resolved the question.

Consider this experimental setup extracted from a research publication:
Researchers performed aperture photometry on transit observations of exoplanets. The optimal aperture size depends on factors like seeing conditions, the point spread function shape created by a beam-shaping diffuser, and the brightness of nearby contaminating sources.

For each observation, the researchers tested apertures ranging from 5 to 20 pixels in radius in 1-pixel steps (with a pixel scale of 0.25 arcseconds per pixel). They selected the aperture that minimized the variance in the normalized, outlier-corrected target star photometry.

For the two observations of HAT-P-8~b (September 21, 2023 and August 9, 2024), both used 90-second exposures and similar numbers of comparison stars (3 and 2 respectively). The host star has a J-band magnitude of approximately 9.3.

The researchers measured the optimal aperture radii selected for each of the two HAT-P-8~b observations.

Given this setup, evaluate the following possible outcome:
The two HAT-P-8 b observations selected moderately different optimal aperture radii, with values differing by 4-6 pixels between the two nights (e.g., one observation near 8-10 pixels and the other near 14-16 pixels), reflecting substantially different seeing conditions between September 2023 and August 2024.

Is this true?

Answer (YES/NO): NO